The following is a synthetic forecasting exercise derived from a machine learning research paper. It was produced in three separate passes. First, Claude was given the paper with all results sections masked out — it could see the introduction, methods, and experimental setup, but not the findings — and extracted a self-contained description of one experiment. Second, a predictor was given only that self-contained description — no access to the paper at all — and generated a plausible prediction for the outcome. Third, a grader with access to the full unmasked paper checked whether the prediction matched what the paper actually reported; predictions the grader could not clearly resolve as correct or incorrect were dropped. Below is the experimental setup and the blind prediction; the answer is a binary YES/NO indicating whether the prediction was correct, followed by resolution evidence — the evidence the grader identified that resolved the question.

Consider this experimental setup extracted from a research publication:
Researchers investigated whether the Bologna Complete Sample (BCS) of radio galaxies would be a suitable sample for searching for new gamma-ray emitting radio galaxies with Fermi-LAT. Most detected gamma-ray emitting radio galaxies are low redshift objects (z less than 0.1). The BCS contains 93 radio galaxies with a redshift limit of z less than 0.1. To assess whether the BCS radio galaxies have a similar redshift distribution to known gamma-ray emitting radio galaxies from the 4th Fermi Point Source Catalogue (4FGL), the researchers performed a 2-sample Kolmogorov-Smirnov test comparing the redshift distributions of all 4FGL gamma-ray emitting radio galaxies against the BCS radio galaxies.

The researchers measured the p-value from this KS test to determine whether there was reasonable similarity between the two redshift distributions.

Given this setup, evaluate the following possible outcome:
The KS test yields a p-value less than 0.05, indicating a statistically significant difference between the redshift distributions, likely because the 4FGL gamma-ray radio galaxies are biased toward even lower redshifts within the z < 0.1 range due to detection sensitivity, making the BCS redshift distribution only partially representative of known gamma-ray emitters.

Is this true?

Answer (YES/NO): NO